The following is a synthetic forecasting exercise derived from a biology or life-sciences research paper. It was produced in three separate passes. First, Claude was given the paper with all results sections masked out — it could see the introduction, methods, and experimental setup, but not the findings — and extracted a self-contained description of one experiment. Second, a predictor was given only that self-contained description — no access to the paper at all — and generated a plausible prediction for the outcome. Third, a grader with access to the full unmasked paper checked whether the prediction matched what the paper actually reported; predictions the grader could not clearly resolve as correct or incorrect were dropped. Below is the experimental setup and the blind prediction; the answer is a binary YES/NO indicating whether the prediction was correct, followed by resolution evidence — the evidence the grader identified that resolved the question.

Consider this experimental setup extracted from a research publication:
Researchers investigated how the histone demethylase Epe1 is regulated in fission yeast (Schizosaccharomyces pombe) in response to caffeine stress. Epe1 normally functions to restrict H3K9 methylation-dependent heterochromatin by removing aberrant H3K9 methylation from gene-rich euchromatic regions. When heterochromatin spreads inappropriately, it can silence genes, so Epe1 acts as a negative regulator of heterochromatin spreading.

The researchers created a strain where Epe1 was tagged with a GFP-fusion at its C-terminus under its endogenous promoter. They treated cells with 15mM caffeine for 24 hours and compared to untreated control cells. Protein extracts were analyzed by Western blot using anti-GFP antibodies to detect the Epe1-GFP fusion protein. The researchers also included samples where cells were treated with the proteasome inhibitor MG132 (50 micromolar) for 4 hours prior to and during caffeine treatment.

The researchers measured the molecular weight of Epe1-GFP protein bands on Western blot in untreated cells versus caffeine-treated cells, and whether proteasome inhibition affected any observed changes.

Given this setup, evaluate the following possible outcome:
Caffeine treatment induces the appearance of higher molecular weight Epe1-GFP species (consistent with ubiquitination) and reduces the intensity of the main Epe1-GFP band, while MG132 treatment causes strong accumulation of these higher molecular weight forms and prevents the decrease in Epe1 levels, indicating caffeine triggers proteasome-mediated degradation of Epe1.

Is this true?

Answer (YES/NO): NO